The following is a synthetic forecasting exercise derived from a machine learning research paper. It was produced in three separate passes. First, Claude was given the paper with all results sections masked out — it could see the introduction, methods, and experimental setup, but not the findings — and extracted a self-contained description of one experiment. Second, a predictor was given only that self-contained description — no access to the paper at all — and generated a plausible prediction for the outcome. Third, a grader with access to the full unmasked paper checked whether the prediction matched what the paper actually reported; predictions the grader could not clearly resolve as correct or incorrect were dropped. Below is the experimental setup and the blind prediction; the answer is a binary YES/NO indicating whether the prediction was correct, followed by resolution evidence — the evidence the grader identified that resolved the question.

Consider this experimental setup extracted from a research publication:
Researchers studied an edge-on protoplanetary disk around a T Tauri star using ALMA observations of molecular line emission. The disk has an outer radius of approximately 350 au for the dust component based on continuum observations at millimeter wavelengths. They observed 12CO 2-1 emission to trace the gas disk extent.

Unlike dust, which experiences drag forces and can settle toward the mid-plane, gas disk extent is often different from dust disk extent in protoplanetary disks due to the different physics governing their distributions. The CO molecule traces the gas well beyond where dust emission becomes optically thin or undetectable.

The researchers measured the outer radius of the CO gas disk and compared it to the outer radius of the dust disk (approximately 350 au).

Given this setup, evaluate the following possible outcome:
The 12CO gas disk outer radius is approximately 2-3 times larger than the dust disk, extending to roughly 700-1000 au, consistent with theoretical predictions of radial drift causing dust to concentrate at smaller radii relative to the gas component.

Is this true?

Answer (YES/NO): YES